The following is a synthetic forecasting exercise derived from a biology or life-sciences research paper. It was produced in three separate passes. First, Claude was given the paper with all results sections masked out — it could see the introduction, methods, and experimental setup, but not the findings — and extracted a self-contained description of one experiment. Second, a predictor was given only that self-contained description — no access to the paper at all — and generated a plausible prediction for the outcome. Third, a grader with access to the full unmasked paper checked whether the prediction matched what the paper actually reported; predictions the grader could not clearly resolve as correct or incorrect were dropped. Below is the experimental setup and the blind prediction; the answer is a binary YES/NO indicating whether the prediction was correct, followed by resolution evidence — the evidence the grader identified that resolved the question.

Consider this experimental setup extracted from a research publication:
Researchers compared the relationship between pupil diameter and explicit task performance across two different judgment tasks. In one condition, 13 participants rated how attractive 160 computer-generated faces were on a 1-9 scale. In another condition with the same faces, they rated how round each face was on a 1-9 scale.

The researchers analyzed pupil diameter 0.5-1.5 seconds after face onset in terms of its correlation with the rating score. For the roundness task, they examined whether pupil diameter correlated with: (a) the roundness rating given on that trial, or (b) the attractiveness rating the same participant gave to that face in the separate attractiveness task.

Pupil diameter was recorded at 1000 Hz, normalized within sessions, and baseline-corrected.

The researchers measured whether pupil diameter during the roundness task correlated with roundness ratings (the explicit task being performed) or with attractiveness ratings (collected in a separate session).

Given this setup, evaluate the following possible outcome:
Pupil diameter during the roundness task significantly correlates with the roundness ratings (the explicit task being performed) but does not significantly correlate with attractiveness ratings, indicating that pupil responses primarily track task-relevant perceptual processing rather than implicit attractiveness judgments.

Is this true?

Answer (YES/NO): NO